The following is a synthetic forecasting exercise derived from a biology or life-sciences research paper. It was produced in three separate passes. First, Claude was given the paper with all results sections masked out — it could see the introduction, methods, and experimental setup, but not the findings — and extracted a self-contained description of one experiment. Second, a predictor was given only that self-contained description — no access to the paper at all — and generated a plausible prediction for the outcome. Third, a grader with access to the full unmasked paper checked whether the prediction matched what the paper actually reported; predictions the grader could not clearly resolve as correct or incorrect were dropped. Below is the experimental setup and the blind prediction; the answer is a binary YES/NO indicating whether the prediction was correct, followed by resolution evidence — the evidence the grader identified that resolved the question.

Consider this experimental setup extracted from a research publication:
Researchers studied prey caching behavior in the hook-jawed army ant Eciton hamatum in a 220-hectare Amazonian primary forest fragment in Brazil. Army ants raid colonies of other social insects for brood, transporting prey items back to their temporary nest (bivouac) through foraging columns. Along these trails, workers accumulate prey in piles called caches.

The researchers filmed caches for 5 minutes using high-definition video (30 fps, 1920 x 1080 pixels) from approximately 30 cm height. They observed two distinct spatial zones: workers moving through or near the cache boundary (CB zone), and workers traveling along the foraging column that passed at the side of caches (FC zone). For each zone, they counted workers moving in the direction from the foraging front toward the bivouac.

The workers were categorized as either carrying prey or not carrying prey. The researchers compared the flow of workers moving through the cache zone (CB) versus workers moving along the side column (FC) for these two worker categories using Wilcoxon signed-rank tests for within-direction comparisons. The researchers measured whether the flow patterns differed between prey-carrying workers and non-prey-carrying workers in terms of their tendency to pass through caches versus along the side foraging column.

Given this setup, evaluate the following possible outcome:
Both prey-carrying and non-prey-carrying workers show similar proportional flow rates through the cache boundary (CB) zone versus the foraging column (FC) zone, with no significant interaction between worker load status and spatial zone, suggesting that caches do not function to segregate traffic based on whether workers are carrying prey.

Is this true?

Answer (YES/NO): NO